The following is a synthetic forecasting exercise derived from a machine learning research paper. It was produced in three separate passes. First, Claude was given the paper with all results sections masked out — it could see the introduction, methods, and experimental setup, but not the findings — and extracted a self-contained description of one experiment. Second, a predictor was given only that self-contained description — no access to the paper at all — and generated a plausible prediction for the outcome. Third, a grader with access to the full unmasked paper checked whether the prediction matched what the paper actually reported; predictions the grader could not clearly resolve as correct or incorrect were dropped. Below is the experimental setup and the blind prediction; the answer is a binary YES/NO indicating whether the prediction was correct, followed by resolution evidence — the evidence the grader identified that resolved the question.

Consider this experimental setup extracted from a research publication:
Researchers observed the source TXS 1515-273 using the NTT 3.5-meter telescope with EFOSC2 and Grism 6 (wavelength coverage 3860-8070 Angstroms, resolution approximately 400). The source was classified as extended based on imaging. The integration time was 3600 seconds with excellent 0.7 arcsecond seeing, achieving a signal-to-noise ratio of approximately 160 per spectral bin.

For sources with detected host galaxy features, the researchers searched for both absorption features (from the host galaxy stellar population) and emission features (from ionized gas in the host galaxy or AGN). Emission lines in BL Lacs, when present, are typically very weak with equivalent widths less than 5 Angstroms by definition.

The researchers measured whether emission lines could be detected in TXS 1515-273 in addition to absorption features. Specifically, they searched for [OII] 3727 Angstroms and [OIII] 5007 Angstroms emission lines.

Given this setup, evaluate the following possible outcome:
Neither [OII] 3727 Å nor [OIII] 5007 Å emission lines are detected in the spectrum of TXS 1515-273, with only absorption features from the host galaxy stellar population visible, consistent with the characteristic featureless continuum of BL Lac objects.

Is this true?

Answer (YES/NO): NO